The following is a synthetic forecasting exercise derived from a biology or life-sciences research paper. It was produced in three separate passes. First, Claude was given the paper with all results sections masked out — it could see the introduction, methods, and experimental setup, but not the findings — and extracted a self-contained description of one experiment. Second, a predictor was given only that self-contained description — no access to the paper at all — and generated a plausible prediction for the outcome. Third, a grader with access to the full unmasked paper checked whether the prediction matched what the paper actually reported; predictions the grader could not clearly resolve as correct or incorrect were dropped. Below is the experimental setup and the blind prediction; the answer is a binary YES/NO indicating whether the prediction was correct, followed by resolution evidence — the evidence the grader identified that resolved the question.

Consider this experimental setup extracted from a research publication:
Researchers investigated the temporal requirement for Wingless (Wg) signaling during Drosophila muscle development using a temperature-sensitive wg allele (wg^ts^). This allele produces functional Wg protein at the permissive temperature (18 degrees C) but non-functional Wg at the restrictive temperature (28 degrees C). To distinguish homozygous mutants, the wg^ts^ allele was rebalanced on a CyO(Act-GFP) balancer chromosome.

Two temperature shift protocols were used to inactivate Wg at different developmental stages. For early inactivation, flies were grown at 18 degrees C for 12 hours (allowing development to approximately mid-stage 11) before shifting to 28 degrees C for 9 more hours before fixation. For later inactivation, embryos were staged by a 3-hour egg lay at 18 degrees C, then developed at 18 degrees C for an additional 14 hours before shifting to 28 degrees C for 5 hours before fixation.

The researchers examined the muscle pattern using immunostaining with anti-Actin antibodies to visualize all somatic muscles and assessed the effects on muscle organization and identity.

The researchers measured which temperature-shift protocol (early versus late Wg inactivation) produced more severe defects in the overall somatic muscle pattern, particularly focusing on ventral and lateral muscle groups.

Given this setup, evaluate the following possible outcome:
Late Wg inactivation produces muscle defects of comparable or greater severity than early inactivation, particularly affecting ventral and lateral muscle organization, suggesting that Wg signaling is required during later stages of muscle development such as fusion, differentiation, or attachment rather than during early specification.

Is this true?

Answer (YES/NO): NO